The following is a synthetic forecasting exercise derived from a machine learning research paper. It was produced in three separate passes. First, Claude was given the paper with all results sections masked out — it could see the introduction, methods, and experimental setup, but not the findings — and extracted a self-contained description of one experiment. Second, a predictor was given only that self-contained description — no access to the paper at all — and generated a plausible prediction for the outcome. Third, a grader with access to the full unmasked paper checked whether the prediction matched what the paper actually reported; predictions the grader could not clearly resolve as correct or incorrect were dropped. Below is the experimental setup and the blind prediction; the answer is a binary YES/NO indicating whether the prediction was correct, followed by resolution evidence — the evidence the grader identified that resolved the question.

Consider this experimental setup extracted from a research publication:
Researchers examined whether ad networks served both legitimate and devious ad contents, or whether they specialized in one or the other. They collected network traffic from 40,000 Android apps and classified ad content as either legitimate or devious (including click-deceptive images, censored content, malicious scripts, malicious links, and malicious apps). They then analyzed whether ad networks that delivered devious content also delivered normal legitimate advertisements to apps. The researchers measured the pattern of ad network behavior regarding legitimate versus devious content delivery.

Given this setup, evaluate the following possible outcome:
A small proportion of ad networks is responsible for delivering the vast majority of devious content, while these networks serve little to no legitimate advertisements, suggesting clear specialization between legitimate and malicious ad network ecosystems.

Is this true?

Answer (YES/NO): NO